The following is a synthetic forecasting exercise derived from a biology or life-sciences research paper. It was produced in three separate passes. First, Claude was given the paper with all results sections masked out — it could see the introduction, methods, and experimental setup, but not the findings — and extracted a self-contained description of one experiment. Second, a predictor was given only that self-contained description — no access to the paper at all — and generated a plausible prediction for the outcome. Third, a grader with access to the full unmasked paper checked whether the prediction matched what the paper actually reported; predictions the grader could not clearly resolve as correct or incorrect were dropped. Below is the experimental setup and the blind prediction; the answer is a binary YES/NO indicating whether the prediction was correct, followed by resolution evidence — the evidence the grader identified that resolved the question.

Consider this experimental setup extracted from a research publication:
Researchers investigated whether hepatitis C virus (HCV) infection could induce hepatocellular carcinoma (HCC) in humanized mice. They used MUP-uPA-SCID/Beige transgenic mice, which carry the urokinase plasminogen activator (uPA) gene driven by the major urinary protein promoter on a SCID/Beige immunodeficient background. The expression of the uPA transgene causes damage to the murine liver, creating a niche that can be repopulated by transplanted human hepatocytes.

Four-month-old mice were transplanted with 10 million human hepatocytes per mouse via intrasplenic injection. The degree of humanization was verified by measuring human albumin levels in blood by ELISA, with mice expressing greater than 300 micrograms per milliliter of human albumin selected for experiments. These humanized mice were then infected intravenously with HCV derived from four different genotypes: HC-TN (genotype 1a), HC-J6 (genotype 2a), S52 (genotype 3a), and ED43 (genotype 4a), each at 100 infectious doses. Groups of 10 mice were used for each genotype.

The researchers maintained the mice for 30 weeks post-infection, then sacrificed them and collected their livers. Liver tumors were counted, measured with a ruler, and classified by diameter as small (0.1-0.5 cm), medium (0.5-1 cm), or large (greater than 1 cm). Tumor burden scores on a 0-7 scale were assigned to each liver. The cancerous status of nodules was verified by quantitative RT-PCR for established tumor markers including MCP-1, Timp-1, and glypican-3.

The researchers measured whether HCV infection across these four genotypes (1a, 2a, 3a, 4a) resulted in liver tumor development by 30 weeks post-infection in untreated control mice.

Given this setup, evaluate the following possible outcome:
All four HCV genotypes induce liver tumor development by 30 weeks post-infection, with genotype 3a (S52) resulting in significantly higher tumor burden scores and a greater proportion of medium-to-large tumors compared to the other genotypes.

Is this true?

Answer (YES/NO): NO